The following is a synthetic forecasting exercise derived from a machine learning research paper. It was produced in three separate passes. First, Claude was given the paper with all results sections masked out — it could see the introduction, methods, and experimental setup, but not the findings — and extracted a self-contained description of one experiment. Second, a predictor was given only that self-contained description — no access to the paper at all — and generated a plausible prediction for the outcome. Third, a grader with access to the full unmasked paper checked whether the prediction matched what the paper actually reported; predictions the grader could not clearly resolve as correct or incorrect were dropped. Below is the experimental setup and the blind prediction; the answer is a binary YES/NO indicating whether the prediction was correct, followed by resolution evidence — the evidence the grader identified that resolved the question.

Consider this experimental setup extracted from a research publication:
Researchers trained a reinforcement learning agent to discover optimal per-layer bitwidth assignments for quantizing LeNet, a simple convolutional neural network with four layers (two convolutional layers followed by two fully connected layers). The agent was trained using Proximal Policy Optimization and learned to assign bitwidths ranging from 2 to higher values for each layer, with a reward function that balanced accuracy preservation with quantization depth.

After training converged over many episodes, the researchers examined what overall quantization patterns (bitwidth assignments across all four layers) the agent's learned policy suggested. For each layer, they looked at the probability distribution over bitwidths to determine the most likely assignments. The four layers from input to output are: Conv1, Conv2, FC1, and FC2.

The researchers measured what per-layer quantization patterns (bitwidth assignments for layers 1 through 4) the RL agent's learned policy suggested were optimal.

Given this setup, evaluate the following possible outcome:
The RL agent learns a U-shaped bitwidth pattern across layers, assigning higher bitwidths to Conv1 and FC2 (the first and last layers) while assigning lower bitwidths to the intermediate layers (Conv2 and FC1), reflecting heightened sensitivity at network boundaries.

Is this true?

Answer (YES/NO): NO